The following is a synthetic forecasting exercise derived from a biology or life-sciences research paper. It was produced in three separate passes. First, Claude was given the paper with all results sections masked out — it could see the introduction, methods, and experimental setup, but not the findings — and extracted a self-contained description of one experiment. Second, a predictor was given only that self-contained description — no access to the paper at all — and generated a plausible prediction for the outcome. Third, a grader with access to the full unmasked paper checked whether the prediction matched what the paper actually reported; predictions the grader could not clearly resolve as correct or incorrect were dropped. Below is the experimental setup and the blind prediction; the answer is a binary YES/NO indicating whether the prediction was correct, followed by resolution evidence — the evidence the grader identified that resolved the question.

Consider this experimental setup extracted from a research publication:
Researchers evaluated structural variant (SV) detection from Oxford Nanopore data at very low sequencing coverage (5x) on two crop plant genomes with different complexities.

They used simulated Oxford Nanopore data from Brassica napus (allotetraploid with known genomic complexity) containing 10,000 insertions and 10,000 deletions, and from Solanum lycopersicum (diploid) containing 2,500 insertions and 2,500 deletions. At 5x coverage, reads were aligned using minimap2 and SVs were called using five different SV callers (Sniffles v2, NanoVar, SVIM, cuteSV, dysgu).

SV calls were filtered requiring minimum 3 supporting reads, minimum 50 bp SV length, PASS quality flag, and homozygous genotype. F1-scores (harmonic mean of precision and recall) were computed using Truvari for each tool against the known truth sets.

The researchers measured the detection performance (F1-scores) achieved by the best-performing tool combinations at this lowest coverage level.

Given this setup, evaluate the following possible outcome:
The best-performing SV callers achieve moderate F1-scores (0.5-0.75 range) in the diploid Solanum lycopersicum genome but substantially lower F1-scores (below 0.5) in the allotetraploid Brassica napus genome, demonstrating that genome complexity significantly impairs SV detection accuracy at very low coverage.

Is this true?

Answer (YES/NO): NO